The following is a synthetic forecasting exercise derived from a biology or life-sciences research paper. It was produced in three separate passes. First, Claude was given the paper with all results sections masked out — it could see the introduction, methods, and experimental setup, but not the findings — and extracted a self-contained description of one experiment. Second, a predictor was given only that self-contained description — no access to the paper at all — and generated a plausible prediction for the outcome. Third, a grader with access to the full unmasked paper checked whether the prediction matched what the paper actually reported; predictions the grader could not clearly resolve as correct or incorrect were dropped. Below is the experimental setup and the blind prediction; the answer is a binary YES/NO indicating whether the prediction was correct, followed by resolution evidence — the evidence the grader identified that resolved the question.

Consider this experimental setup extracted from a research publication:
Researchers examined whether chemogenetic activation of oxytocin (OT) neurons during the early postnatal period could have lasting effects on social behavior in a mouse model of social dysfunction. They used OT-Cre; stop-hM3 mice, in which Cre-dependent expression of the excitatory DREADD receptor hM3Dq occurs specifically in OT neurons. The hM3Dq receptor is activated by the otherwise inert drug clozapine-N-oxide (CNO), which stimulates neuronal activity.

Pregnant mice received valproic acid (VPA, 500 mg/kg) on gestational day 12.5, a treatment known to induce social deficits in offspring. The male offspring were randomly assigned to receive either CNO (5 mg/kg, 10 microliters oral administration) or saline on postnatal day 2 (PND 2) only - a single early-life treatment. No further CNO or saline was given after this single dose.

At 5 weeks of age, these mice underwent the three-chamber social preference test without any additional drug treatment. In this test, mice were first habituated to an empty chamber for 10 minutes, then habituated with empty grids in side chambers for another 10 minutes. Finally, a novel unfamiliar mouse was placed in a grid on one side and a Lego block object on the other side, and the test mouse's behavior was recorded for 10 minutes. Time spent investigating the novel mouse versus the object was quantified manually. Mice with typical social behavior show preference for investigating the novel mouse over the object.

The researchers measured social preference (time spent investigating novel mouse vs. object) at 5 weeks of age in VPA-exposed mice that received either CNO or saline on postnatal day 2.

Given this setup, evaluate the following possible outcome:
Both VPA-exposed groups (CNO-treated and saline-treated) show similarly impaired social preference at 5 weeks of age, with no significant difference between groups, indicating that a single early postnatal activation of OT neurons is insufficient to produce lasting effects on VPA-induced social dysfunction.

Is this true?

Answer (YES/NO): NO